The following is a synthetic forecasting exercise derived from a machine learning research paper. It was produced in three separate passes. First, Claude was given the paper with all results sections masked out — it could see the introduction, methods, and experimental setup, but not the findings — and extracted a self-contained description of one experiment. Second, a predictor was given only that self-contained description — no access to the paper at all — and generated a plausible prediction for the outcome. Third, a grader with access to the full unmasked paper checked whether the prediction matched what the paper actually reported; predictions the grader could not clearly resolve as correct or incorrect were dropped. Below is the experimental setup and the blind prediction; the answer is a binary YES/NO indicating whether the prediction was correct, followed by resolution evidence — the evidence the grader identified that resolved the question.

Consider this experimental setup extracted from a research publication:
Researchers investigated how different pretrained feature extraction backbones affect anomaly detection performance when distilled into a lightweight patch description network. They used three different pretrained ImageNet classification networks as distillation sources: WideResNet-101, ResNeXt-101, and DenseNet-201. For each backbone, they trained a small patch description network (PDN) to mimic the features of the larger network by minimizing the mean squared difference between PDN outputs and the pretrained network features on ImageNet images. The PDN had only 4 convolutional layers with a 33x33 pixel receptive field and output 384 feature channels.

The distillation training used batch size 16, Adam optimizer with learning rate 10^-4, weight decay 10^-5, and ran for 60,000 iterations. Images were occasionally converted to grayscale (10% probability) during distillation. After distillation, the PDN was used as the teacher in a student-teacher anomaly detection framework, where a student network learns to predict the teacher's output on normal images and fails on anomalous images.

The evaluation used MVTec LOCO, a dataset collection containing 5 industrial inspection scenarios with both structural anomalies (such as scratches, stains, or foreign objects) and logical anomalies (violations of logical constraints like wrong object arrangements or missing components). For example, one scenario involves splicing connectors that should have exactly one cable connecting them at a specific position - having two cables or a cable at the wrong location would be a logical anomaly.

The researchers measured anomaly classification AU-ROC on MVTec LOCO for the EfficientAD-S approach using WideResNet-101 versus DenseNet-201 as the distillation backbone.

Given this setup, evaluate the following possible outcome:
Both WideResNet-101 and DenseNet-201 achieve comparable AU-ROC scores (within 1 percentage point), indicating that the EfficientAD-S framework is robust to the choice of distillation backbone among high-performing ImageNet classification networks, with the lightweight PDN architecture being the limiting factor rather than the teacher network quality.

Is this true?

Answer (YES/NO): YES